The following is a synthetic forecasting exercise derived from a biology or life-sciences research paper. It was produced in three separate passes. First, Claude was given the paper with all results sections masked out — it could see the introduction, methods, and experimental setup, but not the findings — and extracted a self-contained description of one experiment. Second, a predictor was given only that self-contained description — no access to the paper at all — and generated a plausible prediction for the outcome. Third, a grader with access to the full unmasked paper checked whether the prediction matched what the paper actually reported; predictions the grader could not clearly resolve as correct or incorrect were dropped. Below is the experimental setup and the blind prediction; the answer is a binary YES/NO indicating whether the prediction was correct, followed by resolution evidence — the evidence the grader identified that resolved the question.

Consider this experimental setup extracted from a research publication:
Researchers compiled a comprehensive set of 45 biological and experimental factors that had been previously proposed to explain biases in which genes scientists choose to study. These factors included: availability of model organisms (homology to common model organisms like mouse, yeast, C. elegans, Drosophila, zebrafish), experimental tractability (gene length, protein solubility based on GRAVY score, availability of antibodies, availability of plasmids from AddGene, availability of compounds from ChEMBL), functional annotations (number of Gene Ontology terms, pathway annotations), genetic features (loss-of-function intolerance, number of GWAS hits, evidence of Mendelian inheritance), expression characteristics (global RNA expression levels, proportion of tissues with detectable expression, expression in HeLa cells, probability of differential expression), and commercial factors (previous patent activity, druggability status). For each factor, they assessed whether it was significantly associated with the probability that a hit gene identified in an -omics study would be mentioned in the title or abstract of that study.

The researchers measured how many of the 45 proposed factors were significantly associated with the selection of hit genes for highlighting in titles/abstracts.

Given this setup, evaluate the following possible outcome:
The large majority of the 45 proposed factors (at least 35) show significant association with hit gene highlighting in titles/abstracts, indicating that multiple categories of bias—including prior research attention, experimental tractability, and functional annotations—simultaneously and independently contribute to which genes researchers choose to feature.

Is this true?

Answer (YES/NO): NO